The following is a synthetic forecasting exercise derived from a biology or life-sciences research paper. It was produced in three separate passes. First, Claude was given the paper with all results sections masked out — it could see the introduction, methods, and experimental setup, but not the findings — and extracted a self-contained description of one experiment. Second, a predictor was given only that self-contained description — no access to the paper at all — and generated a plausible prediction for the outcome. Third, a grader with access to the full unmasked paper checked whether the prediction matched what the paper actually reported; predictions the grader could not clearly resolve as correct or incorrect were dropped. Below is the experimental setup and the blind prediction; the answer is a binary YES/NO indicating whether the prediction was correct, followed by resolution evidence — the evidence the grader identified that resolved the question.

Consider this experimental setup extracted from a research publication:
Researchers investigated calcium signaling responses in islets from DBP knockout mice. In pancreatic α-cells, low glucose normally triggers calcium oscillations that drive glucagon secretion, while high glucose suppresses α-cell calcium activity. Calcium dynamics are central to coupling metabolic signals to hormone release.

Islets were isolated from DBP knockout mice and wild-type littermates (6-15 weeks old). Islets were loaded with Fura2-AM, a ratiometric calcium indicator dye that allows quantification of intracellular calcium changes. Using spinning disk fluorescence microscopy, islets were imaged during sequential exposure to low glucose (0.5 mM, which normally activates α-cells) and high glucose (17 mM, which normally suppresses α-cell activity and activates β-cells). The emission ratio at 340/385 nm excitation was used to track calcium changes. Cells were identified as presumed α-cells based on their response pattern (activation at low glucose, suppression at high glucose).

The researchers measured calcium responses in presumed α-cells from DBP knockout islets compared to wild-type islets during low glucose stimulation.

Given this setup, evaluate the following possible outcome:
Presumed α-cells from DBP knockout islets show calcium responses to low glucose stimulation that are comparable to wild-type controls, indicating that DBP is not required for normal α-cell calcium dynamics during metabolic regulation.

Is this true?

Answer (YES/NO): NO